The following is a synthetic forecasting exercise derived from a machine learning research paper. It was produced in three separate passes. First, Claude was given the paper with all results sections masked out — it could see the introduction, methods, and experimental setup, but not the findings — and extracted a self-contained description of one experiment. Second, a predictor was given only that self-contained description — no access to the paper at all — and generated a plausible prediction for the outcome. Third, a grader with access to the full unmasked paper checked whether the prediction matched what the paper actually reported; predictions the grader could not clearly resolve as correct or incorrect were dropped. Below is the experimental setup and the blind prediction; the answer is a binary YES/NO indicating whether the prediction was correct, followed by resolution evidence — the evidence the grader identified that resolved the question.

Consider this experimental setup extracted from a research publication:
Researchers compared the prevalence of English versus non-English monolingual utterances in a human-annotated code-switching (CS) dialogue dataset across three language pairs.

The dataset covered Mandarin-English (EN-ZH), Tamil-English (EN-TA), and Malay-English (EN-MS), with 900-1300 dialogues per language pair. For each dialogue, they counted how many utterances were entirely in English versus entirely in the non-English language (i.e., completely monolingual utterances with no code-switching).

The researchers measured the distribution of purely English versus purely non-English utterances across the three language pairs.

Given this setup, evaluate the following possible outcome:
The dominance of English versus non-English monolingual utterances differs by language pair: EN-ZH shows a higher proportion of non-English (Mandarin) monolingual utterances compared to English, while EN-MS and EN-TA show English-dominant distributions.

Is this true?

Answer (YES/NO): NO